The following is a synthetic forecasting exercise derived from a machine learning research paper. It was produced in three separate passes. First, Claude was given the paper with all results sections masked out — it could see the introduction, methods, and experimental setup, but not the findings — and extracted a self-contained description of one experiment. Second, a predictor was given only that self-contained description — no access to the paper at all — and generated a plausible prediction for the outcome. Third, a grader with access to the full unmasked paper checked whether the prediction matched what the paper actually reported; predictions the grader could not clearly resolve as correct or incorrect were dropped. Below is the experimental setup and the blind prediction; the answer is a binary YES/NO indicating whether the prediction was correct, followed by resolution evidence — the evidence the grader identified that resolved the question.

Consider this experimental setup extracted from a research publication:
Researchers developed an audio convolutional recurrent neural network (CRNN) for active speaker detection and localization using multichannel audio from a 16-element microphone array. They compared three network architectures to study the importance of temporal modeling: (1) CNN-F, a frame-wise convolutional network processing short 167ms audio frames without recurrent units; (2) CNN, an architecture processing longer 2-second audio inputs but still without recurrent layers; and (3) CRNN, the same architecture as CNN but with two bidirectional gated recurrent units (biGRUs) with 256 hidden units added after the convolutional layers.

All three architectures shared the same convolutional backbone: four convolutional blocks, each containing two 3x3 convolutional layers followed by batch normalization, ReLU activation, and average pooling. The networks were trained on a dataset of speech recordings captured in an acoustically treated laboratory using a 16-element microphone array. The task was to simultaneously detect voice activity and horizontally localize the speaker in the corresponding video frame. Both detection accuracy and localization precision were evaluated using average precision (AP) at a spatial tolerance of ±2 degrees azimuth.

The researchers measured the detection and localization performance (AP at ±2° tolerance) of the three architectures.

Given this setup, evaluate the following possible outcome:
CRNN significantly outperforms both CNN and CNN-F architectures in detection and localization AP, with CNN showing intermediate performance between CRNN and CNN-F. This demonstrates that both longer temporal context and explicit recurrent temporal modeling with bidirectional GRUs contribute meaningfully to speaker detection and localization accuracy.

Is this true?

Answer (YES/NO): NO